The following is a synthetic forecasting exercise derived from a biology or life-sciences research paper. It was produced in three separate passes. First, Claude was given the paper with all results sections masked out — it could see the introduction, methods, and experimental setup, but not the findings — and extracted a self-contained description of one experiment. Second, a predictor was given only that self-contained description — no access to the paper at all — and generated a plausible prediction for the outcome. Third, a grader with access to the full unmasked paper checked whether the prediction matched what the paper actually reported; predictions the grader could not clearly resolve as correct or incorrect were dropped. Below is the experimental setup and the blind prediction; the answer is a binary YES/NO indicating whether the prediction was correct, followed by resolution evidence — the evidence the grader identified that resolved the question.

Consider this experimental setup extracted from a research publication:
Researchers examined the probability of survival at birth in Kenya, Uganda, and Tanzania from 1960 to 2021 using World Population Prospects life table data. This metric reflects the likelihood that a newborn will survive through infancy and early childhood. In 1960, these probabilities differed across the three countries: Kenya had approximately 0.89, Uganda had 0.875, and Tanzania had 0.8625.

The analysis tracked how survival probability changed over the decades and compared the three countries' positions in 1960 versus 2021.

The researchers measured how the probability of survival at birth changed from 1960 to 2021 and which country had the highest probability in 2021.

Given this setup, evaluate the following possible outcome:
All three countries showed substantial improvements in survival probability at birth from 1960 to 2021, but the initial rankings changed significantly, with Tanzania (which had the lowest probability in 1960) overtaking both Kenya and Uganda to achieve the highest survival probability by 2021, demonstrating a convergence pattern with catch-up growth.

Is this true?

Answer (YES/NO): NO